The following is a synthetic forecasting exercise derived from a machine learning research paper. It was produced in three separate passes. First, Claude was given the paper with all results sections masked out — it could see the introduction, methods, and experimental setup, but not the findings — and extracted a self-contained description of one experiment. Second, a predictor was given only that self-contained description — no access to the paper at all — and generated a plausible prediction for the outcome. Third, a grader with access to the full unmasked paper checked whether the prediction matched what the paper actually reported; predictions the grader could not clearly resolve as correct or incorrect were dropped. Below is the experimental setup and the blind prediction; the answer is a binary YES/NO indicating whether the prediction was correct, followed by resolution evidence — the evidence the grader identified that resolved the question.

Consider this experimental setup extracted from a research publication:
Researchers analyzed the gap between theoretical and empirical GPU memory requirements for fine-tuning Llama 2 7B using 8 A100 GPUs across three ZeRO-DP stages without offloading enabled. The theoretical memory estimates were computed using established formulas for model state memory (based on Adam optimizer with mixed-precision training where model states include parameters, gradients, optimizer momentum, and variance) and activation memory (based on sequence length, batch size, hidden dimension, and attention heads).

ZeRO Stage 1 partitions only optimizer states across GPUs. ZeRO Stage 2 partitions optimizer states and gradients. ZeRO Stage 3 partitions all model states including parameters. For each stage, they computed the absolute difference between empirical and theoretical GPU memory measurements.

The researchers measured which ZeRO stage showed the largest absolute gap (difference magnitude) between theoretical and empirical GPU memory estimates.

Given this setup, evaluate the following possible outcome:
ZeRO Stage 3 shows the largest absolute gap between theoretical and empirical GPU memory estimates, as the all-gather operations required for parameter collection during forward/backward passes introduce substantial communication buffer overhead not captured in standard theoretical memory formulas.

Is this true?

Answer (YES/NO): YES